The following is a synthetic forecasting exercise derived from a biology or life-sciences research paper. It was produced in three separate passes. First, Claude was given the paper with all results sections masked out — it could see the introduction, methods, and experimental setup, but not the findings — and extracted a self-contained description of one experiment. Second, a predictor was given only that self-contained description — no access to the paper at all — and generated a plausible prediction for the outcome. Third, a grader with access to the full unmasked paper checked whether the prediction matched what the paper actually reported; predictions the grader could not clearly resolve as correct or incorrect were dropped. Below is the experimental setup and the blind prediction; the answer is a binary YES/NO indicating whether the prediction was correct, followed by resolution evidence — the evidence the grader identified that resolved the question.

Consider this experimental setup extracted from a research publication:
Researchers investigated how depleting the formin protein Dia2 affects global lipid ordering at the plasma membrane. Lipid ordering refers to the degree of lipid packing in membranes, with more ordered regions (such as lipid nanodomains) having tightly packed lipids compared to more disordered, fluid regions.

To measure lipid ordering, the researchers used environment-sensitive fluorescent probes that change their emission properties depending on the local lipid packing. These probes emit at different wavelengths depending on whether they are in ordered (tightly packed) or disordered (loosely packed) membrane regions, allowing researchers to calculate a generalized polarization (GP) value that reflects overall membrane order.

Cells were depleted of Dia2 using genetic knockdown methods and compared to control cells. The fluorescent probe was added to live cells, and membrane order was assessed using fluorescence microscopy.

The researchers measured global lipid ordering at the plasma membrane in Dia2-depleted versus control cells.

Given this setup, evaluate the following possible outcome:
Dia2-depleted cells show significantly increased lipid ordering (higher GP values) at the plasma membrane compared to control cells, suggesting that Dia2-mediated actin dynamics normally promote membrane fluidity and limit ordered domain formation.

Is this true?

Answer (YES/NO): NO